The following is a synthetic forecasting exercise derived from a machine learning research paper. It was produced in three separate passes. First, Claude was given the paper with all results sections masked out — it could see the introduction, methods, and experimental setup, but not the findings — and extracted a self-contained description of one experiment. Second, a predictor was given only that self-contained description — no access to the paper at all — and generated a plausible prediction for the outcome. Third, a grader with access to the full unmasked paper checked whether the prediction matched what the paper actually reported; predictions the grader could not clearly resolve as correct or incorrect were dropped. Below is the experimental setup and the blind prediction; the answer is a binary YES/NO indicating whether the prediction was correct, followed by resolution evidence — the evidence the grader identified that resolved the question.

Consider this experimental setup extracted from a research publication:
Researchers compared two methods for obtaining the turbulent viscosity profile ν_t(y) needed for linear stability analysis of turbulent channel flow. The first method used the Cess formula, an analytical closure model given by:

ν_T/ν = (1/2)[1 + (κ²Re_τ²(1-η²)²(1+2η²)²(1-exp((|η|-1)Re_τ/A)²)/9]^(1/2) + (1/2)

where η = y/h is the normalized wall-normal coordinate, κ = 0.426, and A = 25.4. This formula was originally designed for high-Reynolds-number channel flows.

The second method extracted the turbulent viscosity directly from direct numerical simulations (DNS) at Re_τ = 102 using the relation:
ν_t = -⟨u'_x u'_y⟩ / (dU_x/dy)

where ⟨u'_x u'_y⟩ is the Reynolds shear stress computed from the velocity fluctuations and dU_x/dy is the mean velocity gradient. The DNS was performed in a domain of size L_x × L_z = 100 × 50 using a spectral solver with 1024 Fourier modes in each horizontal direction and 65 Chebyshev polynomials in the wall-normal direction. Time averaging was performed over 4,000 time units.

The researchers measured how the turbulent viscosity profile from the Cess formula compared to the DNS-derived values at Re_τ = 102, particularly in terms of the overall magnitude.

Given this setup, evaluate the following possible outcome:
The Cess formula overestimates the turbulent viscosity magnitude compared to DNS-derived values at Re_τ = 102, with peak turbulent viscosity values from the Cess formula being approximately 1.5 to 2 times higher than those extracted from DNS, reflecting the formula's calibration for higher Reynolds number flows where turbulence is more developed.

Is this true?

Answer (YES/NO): NO